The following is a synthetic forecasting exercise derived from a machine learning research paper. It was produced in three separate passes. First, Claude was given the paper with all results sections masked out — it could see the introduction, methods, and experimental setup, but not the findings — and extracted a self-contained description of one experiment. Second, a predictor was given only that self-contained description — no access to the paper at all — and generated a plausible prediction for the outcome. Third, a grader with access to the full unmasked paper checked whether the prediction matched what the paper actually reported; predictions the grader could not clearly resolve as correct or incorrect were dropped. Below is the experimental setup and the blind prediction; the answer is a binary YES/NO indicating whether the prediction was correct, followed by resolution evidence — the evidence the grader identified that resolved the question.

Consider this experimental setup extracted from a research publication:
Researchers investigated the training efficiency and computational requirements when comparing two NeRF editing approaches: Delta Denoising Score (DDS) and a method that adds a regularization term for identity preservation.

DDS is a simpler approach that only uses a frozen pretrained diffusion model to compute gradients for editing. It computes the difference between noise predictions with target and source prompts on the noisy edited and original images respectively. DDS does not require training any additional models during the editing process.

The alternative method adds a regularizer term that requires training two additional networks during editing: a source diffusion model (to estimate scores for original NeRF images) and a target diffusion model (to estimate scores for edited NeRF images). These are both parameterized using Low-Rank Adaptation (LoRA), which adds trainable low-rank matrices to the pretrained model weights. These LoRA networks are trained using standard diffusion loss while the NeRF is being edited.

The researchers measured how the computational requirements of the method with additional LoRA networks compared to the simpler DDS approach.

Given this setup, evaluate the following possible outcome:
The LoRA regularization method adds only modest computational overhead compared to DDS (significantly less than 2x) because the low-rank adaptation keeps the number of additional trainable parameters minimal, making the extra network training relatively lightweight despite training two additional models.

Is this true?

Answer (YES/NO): NO